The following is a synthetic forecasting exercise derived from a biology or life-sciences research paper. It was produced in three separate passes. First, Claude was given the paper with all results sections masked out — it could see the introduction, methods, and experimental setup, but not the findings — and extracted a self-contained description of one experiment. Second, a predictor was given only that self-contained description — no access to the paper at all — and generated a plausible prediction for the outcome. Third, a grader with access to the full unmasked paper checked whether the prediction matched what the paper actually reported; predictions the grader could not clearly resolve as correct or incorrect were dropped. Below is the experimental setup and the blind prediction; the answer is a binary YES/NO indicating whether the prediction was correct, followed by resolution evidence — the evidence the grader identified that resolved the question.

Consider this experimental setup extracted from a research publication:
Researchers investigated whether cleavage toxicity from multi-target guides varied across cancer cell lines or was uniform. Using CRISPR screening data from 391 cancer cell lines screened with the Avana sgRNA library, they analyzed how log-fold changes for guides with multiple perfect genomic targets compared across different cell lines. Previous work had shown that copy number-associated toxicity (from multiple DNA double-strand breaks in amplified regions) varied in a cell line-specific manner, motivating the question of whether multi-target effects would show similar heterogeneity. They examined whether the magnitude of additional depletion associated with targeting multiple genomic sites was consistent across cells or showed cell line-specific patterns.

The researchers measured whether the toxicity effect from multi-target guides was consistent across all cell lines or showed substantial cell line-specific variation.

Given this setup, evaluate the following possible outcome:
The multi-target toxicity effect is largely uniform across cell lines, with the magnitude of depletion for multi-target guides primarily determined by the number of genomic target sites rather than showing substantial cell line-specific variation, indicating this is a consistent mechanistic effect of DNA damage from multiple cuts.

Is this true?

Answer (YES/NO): NO